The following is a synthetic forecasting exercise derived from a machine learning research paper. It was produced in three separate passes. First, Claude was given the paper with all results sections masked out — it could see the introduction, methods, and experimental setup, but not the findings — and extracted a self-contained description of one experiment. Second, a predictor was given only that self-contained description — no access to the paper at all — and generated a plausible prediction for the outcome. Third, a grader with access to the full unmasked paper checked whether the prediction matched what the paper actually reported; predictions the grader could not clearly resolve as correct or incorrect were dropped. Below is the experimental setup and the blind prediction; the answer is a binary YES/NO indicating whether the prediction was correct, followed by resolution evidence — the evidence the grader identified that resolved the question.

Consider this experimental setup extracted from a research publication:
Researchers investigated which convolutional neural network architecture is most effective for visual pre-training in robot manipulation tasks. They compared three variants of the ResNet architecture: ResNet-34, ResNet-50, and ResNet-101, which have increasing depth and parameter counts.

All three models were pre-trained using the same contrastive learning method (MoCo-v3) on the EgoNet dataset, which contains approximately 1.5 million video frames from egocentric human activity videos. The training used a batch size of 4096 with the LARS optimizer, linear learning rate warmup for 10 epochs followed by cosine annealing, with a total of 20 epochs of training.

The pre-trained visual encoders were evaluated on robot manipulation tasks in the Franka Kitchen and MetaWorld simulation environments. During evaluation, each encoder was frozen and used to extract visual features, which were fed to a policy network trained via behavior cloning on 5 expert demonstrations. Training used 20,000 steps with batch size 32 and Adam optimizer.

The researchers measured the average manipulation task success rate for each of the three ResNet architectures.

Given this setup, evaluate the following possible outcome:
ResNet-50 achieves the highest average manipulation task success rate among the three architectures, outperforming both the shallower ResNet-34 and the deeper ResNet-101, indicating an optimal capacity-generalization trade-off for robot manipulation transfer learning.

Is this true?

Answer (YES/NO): NO